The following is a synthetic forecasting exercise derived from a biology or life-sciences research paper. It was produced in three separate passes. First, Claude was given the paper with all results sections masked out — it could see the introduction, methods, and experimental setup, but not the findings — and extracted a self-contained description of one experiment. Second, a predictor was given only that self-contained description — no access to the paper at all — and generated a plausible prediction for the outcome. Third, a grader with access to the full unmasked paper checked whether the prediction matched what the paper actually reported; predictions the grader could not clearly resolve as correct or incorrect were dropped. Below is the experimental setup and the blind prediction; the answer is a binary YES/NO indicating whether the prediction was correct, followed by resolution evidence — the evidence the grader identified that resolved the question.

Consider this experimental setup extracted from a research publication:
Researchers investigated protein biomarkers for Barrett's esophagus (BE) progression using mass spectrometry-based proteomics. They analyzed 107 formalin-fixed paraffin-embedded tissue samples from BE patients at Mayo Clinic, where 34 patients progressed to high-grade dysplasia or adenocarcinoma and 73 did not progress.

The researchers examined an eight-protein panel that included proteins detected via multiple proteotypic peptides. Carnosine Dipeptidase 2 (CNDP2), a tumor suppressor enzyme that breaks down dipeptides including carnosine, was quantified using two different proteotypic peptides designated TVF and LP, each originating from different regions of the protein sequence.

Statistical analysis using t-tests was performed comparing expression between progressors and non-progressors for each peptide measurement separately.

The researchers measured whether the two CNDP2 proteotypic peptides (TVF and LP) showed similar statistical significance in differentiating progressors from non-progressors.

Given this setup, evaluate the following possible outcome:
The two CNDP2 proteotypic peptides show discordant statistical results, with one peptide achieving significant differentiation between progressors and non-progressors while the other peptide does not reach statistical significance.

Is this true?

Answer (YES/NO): YES